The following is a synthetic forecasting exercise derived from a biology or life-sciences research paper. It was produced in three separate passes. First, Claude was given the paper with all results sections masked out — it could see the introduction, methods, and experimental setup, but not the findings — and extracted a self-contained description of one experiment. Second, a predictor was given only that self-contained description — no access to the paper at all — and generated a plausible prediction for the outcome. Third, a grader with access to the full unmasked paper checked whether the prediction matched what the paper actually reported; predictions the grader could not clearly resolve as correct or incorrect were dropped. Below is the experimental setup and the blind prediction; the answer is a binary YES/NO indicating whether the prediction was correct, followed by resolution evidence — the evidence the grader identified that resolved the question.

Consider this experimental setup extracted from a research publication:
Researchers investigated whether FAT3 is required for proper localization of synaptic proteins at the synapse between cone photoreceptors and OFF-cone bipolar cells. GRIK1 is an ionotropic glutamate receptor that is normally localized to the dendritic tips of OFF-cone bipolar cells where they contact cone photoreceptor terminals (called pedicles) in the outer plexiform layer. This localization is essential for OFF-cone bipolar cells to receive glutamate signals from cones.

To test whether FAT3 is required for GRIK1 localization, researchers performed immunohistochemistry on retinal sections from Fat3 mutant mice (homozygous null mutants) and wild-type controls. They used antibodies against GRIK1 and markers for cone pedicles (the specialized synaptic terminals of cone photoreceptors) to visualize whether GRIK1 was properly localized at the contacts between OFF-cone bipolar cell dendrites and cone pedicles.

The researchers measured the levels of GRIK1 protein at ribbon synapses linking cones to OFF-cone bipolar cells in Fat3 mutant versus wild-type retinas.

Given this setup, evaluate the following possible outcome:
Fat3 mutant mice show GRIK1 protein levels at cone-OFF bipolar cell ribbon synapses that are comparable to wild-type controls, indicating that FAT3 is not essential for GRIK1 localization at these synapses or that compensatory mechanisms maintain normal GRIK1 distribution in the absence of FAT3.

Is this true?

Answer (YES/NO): NO